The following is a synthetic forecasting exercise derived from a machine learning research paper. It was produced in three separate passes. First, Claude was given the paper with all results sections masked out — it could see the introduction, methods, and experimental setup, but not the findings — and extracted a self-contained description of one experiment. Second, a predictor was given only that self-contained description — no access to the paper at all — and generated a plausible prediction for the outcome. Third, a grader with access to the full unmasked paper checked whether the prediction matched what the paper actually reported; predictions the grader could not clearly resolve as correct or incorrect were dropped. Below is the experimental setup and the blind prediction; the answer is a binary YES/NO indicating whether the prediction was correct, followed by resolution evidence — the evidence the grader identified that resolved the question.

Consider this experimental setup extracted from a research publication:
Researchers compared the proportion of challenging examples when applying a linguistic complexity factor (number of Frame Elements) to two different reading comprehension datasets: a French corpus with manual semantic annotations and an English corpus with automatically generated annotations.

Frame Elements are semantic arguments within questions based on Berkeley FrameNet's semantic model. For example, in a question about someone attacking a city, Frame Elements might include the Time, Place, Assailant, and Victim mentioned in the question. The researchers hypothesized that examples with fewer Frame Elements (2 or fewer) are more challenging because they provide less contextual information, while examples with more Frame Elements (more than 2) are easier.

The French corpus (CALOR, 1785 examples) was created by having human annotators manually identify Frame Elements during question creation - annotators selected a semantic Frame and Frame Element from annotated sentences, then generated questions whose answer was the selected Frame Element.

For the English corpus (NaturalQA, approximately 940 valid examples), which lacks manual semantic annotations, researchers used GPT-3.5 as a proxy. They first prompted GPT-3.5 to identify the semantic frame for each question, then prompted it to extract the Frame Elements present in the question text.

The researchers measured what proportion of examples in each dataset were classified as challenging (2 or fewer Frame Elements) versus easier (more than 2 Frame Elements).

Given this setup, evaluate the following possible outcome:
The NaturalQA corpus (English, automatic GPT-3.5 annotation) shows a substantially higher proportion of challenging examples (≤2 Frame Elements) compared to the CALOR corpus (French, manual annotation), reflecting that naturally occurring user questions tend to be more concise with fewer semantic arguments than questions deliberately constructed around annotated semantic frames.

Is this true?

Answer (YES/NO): YES